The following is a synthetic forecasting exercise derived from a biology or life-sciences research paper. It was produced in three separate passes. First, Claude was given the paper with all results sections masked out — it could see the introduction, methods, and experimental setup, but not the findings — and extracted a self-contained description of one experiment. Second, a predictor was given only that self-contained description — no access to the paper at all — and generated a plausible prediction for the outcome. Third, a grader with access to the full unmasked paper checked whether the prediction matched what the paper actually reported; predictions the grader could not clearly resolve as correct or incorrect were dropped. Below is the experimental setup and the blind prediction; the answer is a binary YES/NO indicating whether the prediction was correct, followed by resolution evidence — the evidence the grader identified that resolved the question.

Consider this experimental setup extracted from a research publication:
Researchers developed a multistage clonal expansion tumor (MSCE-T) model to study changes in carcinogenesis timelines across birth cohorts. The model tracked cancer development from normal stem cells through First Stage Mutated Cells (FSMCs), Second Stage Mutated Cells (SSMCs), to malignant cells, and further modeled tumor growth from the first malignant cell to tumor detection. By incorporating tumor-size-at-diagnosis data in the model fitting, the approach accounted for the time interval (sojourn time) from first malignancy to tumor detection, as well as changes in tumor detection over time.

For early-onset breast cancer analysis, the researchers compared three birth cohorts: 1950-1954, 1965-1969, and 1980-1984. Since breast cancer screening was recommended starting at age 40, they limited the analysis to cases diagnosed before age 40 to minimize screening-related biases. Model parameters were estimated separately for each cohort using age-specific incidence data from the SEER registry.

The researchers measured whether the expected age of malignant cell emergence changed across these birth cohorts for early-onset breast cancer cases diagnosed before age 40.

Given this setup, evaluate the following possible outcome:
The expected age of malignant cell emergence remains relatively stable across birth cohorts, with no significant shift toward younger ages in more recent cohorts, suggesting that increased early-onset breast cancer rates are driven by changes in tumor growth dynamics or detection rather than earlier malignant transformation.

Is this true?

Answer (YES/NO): NO